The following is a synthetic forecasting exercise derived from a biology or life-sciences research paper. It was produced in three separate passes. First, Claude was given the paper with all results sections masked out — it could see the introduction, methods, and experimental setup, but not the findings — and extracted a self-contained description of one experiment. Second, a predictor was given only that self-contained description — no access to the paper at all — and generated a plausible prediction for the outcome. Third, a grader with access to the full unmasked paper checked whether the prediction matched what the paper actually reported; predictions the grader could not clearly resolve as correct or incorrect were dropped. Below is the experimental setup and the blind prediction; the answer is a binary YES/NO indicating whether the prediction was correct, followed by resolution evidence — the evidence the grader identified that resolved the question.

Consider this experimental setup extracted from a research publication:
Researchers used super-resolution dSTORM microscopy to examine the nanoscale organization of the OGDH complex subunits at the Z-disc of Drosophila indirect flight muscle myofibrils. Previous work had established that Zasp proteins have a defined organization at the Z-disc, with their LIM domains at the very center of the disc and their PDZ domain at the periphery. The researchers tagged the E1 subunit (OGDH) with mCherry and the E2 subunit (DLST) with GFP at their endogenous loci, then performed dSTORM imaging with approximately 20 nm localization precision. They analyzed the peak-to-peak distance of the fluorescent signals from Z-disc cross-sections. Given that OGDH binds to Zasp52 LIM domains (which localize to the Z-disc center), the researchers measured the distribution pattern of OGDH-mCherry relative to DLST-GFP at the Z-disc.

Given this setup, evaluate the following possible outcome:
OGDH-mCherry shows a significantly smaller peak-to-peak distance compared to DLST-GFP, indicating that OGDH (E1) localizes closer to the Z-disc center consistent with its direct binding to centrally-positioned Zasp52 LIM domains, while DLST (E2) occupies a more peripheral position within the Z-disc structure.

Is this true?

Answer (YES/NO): NO